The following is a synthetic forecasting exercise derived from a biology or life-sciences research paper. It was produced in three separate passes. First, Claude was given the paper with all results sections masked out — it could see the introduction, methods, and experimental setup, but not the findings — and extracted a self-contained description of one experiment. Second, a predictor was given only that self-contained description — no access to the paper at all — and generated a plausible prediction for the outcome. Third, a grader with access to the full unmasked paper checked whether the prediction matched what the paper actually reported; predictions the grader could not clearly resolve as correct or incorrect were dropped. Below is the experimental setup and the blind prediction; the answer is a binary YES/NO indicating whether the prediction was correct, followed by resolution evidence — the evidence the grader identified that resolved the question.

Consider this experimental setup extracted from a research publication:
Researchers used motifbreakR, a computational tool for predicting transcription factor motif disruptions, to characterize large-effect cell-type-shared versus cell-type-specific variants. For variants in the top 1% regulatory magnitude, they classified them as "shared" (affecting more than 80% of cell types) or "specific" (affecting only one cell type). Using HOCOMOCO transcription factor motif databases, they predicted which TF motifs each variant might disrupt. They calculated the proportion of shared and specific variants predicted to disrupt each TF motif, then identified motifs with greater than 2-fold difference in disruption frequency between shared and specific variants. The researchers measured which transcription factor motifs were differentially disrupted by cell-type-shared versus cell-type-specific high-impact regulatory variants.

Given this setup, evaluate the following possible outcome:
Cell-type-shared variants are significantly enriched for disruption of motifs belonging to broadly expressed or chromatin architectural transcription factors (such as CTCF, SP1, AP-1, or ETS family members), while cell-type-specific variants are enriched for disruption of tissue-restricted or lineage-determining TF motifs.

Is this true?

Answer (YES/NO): YES